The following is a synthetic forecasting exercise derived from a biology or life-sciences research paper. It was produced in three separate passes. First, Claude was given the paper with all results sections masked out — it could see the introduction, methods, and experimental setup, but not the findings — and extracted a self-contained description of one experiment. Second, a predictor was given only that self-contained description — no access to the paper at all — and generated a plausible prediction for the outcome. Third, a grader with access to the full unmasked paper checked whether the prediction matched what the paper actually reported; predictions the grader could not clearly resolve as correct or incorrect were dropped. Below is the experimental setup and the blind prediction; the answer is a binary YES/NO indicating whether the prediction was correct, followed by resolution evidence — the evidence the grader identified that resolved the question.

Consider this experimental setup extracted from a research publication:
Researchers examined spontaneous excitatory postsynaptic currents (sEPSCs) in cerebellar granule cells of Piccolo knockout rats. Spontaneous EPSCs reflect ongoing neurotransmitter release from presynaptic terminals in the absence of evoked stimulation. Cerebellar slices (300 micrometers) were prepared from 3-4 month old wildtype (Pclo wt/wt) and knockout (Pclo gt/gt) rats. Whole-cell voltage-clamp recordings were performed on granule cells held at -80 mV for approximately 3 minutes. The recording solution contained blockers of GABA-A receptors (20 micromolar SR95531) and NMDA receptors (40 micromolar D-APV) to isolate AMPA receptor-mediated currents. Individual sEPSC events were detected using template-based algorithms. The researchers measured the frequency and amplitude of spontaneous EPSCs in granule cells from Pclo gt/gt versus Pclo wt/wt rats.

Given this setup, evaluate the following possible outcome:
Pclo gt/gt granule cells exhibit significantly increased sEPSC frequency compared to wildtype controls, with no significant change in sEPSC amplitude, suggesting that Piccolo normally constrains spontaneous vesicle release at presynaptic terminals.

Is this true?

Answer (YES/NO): YES